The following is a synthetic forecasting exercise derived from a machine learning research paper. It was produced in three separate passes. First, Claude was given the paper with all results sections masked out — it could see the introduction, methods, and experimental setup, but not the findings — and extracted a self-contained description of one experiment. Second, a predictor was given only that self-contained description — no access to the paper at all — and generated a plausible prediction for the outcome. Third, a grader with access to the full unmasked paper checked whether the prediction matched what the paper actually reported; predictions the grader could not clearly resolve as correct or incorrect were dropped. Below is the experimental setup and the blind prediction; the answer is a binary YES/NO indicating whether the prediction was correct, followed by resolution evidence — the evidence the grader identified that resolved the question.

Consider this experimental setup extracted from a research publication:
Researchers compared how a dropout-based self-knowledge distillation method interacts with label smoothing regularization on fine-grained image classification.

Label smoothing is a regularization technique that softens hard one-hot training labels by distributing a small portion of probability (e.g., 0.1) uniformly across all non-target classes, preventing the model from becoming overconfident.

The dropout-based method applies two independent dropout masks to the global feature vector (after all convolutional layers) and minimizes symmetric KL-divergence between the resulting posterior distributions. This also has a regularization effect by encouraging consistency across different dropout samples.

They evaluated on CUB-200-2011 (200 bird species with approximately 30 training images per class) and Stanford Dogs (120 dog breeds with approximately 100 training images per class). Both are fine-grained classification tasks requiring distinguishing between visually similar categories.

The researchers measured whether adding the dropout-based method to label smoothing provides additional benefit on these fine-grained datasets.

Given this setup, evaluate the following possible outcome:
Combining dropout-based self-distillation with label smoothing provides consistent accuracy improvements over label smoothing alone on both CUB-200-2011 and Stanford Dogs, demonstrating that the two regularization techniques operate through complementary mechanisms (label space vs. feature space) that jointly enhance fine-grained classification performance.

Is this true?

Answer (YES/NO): YES